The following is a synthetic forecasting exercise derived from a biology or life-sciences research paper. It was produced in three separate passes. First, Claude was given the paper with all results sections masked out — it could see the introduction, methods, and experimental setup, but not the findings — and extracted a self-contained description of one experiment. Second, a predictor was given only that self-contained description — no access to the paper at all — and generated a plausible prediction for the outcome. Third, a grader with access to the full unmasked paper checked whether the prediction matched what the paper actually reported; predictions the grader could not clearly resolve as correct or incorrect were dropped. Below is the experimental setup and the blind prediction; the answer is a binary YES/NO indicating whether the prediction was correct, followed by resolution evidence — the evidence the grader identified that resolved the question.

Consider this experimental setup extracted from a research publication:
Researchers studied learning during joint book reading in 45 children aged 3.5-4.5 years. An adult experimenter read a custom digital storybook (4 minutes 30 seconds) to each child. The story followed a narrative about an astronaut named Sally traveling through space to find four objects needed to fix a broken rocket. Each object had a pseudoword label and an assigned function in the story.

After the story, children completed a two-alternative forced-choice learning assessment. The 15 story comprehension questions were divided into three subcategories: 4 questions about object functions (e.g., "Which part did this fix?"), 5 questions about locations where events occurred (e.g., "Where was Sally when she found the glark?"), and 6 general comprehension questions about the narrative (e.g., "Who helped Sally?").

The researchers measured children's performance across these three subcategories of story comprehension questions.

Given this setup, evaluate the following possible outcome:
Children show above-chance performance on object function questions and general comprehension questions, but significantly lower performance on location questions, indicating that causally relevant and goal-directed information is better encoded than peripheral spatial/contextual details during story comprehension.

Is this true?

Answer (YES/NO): YES